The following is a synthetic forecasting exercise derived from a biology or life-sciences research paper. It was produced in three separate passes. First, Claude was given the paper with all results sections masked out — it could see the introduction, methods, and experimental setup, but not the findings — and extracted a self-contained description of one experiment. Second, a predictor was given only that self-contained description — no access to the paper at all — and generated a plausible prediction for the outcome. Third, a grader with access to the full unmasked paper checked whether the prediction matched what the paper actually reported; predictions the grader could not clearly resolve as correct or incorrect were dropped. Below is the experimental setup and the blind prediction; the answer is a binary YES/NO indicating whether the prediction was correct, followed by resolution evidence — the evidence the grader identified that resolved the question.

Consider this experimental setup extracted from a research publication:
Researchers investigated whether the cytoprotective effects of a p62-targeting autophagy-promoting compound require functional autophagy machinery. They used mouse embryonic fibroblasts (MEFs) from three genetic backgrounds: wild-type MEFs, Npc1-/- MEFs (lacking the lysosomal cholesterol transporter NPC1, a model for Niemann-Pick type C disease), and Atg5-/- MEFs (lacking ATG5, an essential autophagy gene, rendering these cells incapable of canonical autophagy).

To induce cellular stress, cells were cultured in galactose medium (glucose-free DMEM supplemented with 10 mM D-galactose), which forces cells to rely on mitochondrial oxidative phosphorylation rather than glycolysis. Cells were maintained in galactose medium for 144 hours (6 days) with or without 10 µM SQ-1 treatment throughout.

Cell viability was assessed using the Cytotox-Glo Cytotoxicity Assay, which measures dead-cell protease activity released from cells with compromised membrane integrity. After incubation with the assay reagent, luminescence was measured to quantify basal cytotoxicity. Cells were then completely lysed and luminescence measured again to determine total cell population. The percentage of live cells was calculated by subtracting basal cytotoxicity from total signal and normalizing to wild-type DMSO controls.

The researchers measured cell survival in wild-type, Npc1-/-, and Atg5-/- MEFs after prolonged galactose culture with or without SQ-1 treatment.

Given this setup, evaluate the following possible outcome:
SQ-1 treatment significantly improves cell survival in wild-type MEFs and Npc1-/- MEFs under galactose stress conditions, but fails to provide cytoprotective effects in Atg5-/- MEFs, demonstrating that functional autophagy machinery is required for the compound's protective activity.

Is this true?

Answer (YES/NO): YES